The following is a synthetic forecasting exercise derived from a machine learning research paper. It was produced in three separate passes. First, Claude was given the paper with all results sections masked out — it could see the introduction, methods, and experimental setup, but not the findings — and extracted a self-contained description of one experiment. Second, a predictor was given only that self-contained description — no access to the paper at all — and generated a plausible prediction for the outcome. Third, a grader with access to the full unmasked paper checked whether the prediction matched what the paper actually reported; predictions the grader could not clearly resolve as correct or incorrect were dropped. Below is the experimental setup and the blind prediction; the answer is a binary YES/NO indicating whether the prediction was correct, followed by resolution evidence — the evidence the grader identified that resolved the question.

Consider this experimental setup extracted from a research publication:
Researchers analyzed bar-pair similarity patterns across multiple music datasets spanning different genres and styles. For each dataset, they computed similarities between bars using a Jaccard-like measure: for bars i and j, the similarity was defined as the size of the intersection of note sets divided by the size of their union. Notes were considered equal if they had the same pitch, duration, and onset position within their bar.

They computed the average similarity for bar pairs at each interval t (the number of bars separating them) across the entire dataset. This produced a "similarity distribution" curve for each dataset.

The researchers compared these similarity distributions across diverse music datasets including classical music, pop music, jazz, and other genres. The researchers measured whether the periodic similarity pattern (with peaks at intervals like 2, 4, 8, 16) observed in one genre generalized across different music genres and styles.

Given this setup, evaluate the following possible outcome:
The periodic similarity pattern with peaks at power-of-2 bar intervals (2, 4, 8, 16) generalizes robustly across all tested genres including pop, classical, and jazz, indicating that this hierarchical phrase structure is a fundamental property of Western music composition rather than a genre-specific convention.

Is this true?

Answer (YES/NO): YES